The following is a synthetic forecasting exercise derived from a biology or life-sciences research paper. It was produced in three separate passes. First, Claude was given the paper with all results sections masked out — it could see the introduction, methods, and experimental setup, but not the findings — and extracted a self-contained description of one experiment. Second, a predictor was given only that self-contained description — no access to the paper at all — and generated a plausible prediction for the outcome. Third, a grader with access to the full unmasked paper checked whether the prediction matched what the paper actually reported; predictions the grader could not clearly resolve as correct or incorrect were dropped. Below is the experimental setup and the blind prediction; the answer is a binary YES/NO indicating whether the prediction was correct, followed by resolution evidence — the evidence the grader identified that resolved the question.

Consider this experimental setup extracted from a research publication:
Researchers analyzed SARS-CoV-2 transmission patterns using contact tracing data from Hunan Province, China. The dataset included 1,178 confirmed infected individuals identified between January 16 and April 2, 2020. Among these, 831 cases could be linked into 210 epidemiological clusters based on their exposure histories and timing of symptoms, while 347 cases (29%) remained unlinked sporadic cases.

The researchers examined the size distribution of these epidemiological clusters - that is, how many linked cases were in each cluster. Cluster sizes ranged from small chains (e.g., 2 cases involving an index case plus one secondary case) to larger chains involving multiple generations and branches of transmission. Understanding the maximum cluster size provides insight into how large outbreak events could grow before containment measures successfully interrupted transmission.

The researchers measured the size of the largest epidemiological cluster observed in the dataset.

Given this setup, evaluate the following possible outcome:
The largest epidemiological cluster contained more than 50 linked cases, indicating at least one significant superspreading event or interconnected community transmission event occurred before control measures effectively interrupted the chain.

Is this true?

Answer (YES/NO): NO